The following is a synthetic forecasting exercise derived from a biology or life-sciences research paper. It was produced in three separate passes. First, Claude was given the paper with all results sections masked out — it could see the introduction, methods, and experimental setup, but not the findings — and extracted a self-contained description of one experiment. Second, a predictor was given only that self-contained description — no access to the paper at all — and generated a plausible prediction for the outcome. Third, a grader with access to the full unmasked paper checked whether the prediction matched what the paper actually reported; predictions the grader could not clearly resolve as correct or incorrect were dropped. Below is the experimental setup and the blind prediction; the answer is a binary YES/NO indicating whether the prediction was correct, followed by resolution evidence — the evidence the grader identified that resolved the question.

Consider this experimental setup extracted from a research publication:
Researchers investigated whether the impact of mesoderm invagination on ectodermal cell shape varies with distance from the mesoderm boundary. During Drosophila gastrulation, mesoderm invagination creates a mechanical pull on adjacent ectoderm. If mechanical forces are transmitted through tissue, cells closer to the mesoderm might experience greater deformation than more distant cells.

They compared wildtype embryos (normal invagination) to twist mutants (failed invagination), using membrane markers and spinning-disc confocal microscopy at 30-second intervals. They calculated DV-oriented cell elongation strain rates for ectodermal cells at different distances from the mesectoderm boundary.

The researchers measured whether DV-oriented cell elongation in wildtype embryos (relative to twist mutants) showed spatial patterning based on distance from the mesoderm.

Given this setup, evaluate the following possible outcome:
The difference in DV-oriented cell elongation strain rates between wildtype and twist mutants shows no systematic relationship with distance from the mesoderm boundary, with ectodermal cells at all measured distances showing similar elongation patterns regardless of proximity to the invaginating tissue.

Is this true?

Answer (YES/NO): NO